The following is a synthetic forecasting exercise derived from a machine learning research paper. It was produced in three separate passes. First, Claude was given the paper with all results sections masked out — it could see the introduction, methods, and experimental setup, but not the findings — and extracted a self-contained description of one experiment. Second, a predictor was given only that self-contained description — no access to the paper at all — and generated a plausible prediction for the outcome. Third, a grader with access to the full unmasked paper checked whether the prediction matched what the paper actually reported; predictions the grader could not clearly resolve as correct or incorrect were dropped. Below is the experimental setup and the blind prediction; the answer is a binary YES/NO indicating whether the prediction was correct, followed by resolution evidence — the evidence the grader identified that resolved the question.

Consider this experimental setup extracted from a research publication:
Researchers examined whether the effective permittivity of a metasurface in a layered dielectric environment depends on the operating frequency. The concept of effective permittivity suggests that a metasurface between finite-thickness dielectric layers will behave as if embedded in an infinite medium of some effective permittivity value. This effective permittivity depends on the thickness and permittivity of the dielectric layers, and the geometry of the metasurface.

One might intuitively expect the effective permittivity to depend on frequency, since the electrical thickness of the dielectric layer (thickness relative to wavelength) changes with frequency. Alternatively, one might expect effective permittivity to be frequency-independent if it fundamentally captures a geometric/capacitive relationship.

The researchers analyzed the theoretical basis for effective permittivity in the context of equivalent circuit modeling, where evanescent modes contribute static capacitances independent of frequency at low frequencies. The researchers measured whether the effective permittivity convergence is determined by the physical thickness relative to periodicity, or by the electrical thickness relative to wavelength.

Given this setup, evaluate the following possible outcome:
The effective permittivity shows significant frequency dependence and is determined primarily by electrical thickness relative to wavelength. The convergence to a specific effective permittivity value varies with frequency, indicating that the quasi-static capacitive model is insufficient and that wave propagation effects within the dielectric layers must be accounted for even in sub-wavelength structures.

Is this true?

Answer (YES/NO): NO